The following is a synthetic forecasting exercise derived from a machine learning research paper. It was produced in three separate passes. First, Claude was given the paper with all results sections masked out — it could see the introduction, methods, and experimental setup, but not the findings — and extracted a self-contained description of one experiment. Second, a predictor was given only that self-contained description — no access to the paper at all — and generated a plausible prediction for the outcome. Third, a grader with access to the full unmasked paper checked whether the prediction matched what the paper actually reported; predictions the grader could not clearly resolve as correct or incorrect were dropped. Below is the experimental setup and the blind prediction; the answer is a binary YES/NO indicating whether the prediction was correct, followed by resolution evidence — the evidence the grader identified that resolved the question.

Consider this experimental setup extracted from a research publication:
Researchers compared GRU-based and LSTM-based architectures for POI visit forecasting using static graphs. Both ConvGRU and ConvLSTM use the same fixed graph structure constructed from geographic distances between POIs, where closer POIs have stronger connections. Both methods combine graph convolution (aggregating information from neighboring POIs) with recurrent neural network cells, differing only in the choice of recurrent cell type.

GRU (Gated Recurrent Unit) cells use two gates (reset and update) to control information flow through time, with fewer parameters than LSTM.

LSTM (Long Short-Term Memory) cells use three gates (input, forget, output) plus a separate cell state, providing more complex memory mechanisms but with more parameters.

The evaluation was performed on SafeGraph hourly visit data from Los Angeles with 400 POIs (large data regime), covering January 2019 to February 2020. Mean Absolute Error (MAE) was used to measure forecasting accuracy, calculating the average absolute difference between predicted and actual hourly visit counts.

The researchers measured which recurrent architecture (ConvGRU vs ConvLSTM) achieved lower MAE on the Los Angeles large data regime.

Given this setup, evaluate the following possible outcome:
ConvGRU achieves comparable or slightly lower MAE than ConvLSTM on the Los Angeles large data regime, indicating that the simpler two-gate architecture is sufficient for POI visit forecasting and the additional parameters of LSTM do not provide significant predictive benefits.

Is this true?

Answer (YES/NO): YES